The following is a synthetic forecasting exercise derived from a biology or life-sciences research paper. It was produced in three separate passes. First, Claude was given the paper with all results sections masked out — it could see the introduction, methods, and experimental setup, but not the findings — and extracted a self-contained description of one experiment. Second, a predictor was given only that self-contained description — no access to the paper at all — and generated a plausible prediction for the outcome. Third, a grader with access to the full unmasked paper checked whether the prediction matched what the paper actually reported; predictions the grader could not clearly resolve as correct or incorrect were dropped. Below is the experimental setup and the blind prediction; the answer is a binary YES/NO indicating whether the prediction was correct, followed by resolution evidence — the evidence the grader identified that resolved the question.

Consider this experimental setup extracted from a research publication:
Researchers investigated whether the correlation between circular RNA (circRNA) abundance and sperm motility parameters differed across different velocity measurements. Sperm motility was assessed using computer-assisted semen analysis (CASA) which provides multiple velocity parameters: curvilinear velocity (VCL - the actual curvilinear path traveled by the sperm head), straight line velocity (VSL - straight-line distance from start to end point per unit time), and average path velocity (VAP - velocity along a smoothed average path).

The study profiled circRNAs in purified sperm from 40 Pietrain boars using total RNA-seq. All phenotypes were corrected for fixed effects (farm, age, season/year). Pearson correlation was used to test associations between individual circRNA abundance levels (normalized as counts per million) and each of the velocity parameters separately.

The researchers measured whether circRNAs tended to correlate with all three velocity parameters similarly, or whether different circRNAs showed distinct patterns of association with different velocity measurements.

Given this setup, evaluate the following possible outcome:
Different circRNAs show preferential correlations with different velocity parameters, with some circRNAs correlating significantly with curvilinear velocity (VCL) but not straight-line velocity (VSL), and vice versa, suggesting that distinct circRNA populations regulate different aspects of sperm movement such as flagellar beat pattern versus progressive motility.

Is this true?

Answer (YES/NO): YES